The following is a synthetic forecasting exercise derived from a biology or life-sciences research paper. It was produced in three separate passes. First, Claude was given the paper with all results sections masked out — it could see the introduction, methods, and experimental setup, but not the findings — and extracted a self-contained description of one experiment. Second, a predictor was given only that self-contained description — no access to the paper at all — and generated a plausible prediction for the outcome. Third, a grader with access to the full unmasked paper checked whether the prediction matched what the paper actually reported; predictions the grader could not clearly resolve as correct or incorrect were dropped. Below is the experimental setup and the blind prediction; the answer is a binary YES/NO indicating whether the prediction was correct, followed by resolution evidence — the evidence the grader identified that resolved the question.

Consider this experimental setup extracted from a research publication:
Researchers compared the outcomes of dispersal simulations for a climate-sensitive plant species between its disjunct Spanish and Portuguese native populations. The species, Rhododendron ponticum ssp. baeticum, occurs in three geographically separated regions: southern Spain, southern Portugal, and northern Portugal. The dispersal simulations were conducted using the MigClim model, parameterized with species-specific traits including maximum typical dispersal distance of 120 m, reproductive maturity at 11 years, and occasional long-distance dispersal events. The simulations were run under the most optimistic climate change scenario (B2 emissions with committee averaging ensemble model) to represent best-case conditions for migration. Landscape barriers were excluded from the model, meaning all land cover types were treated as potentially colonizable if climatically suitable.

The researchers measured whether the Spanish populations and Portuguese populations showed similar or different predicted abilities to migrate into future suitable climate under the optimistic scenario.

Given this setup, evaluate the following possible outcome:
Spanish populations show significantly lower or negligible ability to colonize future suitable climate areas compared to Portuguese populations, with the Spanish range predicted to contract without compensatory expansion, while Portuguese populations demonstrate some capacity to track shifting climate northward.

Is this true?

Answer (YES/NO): YES